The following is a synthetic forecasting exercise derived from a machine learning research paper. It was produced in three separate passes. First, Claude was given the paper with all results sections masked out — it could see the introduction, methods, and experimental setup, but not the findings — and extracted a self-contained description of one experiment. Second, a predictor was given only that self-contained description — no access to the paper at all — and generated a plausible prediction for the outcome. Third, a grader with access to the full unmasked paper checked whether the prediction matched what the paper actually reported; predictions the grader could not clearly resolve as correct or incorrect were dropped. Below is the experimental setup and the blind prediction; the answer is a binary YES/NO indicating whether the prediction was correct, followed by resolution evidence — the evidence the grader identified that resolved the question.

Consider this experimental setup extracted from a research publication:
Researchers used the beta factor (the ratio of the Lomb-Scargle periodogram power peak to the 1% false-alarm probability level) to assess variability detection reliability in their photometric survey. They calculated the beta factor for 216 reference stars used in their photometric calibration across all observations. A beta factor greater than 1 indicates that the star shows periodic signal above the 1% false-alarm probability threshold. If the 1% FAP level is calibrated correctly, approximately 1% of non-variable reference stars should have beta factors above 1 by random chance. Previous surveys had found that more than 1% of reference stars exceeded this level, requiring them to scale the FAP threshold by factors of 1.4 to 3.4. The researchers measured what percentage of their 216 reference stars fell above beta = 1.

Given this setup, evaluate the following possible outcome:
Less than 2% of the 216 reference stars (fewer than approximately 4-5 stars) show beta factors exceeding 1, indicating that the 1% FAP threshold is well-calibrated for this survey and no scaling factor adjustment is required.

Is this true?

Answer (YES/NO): YES